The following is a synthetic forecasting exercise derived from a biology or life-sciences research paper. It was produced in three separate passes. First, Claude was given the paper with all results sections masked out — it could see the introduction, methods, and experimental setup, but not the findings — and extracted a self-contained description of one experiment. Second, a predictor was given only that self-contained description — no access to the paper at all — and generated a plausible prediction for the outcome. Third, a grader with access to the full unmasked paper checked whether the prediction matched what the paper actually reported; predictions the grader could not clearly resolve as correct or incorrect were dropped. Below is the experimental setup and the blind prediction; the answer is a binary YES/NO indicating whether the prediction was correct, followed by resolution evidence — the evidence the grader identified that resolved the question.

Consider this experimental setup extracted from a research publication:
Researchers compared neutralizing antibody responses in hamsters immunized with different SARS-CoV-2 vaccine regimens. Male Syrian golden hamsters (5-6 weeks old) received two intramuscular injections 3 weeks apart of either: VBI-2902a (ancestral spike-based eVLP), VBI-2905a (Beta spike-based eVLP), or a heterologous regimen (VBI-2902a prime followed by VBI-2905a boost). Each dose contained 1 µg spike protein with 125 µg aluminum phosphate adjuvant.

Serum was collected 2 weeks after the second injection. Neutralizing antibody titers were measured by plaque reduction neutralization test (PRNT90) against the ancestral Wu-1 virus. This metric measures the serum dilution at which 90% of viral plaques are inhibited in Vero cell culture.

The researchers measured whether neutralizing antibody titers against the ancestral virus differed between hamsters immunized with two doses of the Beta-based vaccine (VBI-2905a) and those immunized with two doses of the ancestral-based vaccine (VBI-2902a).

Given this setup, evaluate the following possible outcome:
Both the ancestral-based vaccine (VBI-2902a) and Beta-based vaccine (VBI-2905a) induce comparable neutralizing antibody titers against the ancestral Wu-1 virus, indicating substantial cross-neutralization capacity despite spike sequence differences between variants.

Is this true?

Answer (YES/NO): YES